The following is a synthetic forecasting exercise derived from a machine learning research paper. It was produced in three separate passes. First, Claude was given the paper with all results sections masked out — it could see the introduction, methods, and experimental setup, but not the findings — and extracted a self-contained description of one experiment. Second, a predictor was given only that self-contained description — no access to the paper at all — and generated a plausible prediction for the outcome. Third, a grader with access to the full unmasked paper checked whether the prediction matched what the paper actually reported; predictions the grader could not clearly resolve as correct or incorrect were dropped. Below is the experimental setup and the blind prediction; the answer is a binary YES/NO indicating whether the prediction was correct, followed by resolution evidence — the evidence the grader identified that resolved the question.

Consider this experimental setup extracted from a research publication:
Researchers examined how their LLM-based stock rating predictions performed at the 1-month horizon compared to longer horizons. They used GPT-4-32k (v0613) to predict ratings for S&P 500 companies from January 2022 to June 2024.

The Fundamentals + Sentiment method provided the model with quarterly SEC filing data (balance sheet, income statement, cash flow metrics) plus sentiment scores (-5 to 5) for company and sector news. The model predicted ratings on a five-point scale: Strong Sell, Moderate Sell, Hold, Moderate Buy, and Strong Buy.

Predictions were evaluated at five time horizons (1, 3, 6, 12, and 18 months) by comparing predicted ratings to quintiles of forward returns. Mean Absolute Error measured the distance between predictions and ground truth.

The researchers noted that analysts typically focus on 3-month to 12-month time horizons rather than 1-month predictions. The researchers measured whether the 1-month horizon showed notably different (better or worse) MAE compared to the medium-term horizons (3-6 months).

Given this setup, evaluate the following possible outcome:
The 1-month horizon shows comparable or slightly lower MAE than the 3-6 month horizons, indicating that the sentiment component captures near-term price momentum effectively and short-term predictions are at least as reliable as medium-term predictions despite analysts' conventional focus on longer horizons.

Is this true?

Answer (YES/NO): YES